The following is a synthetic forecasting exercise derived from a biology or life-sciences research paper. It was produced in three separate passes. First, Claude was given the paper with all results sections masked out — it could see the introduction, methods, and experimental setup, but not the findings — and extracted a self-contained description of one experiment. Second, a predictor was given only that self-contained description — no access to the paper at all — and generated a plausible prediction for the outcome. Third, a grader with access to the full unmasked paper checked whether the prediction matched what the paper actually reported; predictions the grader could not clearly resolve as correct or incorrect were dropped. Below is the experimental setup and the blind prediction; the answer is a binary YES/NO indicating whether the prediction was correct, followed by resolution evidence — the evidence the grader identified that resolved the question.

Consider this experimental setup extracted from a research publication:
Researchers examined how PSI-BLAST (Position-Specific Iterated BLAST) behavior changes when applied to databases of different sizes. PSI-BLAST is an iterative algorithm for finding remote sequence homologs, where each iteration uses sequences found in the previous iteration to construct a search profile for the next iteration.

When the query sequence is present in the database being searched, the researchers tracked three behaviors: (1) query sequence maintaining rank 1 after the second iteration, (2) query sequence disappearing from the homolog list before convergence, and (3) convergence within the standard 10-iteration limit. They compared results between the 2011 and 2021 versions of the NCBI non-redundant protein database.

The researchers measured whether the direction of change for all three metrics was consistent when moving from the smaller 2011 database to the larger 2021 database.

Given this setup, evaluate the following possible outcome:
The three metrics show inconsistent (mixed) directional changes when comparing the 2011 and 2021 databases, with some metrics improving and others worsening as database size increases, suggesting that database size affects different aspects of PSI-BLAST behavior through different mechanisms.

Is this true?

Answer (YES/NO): NO